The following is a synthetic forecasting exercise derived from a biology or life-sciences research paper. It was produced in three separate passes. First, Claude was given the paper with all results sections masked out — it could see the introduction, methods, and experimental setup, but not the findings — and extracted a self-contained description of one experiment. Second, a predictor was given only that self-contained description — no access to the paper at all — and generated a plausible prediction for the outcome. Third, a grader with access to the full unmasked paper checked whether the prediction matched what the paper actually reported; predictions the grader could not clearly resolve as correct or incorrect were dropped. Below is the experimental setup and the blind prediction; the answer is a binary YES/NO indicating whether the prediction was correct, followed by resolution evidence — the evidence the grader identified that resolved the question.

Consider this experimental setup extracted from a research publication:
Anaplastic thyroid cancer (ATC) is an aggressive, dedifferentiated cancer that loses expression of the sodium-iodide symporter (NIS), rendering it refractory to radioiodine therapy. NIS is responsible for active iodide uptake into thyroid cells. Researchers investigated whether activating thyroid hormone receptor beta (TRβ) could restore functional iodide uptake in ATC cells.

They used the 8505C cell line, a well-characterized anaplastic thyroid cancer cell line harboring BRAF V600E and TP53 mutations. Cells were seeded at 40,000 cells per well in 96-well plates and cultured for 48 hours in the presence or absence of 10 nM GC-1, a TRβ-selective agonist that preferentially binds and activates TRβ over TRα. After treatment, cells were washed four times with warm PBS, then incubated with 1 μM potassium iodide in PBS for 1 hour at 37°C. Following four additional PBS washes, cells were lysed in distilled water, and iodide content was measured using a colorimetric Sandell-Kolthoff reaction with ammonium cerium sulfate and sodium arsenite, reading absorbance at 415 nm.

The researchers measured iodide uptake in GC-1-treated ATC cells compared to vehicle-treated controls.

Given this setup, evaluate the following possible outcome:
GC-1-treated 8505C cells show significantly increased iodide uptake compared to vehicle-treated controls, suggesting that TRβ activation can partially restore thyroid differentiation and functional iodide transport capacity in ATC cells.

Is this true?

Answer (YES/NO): YES